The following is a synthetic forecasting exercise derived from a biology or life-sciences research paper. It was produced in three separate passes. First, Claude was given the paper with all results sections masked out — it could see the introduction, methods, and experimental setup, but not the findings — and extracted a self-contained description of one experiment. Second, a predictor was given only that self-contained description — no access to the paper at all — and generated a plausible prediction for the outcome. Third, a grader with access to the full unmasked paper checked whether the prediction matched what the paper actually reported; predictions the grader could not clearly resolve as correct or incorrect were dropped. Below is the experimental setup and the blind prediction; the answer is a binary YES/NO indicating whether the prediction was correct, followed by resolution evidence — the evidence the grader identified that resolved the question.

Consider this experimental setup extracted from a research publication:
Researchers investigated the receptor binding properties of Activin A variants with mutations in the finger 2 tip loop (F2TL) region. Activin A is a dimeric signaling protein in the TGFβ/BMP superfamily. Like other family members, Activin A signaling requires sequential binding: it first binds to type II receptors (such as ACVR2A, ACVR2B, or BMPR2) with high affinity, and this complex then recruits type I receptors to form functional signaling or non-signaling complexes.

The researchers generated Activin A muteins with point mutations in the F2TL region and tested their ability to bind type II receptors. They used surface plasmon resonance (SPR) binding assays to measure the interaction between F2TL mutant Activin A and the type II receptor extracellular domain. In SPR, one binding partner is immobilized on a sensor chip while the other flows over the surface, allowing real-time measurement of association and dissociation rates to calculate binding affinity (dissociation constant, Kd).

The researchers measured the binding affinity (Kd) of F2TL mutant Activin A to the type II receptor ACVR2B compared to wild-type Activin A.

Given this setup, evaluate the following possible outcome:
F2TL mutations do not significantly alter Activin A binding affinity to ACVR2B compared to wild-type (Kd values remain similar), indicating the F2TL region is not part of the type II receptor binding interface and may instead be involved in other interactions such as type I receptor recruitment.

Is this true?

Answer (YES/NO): YES